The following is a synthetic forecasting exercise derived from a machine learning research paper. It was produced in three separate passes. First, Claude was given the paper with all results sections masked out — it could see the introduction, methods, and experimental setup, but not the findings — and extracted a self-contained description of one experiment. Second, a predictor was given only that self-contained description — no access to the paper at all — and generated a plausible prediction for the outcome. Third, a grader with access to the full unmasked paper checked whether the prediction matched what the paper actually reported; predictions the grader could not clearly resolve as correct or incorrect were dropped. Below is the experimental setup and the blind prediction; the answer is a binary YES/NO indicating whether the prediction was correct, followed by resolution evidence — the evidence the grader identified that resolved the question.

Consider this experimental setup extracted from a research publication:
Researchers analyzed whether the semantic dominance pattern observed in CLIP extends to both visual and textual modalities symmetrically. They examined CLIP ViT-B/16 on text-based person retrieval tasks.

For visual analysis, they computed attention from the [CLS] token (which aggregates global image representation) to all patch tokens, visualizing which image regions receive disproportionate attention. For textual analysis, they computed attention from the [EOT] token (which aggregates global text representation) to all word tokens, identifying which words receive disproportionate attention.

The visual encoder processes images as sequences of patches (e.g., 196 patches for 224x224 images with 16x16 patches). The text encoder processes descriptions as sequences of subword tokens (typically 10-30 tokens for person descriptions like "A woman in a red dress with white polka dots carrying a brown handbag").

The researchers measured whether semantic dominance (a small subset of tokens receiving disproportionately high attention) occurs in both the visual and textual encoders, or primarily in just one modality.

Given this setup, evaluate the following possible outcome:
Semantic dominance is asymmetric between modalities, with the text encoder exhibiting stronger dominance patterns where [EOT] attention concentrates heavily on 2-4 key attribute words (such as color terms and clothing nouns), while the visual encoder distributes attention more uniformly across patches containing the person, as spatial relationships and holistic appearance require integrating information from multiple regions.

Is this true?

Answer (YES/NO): NO